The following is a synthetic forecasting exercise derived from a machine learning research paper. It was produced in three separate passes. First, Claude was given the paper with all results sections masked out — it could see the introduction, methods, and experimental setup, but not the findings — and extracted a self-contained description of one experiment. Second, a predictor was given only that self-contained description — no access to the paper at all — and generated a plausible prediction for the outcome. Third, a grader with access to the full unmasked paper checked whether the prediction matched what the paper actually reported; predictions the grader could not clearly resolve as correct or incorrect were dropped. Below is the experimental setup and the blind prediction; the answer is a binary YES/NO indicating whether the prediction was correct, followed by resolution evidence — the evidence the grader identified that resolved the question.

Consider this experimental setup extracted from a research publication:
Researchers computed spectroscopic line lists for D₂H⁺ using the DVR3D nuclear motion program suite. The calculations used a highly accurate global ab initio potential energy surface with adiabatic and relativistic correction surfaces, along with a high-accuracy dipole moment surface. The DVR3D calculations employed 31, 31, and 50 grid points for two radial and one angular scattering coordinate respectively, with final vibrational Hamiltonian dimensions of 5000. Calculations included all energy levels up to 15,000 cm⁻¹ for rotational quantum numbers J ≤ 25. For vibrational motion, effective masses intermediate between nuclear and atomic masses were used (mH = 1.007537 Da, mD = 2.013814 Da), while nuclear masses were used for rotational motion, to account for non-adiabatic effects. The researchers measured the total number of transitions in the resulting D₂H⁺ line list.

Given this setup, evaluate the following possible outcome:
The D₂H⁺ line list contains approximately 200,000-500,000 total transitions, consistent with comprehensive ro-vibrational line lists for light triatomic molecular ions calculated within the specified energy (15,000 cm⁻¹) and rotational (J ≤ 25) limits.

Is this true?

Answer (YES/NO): NO